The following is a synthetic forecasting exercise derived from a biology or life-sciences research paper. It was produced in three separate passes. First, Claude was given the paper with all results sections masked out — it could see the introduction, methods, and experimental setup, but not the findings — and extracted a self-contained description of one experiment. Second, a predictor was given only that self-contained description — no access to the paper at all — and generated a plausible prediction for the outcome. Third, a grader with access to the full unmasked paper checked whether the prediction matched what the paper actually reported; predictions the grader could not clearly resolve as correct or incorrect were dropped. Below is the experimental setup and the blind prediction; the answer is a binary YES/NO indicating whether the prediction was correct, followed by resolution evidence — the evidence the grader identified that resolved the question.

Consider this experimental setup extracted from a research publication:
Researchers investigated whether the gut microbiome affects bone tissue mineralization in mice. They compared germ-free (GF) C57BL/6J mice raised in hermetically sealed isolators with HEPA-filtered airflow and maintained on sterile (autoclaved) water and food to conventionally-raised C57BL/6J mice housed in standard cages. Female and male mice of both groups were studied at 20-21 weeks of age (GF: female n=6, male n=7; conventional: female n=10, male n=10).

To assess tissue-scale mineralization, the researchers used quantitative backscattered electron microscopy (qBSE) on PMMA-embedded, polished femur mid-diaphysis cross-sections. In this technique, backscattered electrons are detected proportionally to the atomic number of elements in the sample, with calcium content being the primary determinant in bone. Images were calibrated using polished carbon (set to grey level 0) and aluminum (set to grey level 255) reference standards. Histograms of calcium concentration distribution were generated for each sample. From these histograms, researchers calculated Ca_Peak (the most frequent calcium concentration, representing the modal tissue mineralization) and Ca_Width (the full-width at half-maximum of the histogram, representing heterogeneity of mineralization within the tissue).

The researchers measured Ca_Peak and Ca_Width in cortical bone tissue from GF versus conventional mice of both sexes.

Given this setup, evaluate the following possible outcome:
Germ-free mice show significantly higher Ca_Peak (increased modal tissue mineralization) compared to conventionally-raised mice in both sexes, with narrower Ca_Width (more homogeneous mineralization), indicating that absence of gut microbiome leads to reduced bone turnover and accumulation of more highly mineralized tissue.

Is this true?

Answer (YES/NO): NO